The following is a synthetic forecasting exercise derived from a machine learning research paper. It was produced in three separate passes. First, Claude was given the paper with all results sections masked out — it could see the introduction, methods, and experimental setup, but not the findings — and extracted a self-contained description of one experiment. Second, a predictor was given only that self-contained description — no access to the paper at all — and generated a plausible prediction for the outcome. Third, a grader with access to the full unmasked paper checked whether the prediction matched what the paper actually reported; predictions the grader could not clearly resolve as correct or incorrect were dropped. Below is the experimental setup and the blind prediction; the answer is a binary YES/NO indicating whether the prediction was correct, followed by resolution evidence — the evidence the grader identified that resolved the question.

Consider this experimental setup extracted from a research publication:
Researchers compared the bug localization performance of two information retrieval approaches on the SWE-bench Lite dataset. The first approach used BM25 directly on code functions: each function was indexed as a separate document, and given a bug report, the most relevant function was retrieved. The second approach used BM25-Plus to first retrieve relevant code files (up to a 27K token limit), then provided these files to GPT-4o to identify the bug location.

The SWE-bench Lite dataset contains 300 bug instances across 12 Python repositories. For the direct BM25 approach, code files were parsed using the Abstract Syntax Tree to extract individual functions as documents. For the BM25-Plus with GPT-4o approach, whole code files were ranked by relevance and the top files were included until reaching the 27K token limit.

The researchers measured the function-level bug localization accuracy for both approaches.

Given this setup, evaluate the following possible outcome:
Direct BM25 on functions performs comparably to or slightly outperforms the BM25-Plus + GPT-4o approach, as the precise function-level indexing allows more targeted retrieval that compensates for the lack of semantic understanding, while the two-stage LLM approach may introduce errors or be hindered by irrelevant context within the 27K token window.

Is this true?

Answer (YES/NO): NO